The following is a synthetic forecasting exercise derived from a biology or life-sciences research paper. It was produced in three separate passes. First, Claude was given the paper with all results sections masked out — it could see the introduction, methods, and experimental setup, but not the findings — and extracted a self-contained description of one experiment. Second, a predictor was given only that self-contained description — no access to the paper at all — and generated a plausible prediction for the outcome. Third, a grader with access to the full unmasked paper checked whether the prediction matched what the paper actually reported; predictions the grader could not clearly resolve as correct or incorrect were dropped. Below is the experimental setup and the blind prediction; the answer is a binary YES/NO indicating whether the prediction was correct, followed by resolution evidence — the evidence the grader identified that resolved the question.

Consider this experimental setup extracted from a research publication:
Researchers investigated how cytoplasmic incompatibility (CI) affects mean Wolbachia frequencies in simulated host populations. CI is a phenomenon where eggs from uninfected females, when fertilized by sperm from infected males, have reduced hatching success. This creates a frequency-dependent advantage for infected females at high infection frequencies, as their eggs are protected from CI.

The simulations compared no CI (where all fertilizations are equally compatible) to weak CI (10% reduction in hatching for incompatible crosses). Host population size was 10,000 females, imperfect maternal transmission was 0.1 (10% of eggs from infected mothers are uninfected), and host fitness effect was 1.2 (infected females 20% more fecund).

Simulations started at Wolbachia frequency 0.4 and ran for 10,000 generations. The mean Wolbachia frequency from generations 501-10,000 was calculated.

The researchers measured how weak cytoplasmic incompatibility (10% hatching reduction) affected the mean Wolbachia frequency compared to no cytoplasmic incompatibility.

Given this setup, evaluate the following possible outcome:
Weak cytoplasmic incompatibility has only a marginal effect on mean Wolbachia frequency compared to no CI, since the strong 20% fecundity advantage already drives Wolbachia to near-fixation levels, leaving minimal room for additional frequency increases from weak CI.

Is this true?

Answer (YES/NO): NO